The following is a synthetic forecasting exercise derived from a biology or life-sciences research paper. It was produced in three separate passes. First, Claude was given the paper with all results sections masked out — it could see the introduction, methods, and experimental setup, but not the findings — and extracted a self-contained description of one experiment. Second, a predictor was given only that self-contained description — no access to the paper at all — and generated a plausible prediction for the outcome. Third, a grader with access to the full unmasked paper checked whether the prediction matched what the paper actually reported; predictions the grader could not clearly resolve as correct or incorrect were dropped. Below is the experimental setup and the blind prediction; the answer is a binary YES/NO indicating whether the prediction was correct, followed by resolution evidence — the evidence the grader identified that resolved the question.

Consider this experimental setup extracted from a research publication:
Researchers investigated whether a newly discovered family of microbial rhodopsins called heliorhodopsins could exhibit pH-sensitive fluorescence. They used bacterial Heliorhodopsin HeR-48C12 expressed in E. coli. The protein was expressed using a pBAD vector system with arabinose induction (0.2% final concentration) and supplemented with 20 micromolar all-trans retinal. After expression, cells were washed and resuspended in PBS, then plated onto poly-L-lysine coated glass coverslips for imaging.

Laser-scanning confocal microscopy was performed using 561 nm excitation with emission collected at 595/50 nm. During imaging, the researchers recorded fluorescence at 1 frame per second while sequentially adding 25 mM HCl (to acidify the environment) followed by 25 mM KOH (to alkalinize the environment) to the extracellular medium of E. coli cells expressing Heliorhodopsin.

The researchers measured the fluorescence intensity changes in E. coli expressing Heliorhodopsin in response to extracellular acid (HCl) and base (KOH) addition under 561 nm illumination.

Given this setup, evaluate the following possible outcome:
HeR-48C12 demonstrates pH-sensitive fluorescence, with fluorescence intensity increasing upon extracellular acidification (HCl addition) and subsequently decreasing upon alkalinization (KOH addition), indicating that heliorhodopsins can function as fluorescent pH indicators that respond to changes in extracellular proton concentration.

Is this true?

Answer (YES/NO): YES